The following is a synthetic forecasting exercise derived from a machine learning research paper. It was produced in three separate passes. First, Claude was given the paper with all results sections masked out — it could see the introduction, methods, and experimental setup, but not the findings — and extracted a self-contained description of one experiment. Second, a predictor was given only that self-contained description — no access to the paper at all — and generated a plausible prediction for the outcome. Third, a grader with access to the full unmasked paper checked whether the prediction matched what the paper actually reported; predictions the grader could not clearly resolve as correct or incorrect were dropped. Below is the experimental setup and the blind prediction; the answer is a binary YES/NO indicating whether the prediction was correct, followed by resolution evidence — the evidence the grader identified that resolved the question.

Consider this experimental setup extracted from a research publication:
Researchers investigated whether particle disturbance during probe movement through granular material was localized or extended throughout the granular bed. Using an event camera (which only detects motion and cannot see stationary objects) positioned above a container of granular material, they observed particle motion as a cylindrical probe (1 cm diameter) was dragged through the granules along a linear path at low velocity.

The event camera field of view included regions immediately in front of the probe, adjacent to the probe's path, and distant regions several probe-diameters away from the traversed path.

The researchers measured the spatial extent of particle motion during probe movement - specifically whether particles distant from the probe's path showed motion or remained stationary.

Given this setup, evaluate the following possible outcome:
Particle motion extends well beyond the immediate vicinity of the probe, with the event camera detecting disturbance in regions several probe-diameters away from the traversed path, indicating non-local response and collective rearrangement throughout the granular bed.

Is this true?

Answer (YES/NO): NO